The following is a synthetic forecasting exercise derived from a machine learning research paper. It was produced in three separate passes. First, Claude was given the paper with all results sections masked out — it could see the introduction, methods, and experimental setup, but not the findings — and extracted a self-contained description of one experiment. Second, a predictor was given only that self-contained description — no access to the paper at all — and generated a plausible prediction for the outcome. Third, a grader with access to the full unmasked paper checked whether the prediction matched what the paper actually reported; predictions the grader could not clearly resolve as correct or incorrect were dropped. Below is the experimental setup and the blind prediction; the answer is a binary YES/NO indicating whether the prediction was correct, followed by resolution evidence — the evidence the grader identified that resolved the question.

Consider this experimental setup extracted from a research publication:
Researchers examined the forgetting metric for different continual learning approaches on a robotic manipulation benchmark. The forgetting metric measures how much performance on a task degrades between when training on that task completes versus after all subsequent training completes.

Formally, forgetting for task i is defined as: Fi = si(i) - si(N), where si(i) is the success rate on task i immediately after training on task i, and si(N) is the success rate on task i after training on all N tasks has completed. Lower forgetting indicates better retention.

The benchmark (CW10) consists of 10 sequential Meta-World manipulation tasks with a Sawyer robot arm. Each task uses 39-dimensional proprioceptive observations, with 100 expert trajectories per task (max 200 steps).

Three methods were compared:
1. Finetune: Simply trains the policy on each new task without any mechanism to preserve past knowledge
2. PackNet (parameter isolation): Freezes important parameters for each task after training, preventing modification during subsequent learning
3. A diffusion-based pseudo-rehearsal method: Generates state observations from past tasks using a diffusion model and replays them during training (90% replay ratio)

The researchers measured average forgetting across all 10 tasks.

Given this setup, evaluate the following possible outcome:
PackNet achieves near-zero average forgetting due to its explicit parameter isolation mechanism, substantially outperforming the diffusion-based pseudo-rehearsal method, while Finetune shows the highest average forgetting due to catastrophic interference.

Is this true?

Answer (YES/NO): YES